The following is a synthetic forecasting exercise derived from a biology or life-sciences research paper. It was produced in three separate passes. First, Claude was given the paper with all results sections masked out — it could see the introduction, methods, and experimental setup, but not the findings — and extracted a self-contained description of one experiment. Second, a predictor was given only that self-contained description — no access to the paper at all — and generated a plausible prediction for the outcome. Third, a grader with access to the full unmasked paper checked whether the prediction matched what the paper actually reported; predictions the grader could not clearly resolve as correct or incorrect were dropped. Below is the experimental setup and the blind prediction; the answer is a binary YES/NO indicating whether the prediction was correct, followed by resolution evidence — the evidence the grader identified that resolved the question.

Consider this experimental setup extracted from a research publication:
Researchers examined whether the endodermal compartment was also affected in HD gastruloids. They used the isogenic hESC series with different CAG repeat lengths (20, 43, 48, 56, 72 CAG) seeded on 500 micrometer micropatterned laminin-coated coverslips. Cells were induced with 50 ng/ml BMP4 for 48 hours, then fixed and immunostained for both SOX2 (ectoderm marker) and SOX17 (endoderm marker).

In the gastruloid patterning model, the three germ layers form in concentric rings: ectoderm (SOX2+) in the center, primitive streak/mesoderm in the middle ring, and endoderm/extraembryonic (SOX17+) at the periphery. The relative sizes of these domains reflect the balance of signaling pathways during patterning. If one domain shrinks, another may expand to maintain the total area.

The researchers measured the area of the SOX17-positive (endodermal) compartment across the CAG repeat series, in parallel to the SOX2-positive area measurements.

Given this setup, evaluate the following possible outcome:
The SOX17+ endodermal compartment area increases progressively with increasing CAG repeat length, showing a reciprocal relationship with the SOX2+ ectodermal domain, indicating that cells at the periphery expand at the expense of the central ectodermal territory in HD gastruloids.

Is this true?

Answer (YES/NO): YES